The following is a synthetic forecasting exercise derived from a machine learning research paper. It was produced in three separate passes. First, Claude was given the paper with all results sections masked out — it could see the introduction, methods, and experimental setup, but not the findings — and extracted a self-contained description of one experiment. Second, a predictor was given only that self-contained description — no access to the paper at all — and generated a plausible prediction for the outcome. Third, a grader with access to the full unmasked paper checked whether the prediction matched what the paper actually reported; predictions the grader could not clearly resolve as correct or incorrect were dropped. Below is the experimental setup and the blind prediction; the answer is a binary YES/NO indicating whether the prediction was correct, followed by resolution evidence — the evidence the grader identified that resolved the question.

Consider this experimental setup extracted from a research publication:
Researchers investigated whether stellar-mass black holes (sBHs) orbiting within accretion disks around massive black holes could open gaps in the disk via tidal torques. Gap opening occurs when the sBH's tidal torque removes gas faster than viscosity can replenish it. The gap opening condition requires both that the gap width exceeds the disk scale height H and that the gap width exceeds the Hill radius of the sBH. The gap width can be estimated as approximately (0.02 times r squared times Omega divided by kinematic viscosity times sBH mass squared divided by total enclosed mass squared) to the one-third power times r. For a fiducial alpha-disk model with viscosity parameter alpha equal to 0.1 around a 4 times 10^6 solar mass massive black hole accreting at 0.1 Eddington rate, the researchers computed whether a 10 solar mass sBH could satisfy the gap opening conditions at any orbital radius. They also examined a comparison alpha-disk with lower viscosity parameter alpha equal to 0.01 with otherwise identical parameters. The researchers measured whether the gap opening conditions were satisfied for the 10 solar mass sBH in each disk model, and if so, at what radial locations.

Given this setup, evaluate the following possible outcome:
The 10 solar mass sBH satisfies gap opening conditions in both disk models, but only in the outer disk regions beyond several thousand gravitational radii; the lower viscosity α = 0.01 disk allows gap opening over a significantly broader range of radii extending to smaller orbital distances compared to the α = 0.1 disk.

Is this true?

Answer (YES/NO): NO